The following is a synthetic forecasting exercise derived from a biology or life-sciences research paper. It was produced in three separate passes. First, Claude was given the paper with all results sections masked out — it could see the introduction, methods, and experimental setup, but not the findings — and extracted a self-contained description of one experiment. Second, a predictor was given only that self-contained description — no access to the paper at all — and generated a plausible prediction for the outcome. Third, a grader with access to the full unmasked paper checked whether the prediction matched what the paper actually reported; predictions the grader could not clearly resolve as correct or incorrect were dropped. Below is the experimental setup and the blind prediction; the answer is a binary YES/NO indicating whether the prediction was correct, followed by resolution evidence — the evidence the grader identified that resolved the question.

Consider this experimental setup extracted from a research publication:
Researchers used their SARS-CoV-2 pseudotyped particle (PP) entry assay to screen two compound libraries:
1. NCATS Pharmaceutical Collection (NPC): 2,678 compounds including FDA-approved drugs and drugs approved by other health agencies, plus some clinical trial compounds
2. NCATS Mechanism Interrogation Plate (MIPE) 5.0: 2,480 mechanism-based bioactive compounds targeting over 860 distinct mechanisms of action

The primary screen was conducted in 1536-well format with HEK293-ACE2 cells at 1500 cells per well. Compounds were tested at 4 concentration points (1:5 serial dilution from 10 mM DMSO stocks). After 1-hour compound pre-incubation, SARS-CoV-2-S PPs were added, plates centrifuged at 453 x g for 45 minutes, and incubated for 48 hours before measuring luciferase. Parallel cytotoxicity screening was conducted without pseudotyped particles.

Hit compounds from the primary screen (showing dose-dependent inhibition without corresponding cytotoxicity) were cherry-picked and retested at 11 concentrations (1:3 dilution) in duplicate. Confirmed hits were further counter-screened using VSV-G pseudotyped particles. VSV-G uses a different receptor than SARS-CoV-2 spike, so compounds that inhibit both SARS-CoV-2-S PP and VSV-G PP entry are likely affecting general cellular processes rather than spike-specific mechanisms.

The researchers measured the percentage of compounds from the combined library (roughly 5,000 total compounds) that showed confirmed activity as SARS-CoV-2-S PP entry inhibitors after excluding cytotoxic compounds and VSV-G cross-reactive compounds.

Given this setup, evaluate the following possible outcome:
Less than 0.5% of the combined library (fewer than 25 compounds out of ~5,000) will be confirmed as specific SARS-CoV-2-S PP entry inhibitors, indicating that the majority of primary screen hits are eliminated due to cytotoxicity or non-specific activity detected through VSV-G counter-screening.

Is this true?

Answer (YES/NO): YES